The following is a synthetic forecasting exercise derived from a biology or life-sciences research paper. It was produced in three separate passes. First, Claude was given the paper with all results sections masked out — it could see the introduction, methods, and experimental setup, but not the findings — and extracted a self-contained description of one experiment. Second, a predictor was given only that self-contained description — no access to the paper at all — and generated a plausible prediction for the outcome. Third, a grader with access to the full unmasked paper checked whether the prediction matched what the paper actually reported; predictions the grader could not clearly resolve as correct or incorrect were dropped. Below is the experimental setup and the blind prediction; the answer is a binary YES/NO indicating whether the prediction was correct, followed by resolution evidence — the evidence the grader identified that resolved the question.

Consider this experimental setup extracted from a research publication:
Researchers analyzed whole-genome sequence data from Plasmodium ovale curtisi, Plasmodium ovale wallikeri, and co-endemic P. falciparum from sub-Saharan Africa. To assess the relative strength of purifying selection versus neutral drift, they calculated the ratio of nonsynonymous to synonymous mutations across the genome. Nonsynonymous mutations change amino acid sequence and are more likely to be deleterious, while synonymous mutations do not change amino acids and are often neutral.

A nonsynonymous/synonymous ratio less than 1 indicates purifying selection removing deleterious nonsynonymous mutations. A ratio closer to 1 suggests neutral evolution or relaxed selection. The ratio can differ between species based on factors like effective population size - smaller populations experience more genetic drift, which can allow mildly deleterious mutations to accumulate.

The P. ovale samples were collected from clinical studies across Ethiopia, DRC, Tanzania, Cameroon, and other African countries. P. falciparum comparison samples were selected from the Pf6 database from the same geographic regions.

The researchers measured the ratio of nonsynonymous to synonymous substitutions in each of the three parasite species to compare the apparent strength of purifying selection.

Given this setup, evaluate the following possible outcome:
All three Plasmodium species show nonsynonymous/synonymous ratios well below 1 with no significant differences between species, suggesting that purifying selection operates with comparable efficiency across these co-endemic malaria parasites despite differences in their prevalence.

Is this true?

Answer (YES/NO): NO